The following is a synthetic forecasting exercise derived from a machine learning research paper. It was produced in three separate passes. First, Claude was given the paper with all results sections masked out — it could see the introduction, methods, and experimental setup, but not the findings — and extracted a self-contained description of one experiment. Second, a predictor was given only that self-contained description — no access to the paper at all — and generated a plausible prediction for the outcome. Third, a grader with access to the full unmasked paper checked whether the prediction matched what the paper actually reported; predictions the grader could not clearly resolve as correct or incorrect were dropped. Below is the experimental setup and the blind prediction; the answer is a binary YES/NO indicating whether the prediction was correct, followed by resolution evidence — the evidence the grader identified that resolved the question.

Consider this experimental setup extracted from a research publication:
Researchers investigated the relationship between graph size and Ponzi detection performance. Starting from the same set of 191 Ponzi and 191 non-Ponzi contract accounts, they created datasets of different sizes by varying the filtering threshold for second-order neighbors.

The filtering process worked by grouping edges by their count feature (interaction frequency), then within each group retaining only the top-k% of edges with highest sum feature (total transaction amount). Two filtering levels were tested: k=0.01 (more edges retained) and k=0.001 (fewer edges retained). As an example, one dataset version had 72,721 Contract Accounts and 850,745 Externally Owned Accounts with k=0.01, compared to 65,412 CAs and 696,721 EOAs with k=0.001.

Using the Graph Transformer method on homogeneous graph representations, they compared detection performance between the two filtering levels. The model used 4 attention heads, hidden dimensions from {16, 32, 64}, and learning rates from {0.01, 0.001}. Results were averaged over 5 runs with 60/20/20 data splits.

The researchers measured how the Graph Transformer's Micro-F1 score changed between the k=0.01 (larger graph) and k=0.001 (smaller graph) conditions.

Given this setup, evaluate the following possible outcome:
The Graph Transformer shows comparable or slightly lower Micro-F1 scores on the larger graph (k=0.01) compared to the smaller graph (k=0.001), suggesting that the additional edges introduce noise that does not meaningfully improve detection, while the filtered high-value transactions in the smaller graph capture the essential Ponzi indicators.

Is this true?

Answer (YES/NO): NO